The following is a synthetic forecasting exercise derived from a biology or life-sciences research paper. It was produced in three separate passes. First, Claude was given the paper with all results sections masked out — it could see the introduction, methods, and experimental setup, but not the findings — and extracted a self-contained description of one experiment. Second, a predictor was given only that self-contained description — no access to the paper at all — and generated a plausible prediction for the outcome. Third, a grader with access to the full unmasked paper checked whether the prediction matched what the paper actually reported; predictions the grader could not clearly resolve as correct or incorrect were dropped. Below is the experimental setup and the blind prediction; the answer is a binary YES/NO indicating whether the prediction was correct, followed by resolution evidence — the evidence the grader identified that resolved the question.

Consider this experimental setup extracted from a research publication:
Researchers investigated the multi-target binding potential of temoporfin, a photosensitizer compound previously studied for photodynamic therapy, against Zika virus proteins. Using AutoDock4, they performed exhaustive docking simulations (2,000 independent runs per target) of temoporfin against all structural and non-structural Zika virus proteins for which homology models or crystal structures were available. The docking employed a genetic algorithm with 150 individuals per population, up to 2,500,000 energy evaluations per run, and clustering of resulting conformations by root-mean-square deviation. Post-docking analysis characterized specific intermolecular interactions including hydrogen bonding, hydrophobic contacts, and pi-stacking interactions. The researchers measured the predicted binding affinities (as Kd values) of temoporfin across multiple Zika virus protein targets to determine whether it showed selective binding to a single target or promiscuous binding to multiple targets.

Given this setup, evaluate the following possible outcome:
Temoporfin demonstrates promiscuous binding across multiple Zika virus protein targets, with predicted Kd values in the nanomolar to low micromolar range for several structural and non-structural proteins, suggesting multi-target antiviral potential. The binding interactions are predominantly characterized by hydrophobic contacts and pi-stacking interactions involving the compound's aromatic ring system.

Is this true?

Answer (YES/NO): YES